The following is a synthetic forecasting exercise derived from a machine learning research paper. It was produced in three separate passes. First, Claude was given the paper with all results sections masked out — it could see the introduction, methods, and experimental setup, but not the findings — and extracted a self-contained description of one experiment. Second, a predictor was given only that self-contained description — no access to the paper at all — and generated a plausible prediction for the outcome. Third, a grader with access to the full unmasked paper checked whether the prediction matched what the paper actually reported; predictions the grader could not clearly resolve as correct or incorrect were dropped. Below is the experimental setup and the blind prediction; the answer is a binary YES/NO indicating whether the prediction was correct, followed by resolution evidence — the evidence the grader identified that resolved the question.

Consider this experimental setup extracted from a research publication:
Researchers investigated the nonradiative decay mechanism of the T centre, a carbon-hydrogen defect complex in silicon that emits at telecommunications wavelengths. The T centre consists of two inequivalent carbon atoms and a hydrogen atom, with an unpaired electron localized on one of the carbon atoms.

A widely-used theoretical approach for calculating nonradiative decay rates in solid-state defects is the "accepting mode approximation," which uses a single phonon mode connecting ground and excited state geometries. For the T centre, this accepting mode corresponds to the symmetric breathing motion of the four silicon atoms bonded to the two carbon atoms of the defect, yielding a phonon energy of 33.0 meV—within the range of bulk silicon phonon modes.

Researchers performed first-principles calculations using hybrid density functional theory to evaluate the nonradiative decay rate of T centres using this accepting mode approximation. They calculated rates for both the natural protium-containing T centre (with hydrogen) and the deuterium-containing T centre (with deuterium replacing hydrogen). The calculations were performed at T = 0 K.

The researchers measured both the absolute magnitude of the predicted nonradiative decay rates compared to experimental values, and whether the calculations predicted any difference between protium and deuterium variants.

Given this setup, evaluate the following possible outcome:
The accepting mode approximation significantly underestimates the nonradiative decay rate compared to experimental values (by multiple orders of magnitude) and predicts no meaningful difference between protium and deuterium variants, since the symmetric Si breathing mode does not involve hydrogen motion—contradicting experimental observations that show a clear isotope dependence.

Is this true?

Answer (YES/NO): YES